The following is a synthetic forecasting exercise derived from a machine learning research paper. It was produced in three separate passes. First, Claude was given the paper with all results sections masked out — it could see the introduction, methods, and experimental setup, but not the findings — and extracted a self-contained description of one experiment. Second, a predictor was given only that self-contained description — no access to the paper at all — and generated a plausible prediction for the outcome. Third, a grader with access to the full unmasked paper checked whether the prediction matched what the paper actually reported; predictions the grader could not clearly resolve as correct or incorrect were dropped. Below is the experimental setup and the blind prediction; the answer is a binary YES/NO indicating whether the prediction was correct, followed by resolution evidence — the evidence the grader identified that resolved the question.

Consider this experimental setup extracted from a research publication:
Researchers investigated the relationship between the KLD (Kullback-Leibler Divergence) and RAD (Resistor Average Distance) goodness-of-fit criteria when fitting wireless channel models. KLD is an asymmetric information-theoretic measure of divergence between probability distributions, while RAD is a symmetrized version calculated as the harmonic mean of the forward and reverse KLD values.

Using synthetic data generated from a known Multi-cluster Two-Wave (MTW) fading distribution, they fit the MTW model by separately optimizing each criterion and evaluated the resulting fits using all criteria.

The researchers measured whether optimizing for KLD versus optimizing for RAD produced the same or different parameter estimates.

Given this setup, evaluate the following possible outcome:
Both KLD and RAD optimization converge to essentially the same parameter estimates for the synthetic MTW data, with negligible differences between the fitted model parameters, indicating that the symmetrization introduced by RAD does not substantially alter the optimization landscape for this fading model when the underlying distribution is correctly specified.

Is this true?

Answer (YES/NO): YES